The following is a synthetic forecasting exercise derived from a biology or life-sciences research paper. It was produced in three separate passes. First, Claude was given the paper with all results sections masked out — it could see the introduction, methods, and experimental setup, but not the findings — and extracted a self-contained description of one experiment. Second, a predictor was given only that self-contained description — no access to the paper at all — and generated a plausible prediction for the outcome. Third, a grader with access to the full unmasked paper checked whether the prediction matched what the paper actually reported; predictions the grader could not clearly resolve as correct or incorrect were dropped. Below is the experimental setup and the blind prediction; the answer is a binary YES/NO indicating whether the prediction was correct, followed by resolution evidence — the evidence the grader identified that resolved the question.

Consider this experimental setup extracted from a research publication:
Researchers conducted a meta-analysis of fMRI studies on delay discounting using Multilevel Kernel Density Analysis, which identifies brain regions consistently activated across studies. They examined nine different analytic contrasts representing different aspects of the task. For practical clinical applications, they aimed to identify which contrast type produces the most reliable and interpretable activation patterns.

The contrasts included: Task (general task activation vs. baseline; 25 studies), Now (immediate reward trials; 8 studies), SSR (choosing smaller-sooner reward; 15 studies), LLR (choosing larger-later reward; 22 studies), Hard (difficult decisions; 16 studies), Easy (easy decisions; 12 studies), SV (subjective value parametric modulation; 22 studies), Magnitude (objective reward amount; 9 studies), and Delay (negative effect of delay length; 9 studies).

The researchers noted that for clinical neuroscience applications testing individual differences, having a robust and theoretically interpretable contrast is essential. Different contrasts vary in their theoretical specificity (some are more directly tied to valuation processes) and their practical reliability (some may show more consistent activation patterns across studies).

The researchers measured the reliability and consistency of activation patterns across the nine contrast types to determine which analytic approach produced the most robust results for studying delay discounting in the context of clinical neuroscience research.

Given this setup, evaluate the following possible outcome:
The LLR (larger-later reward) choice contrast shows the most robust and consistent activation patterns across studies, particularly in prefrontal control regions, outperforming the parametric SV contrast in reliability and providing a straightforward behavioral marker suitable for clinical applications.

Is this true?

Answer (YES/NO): NO